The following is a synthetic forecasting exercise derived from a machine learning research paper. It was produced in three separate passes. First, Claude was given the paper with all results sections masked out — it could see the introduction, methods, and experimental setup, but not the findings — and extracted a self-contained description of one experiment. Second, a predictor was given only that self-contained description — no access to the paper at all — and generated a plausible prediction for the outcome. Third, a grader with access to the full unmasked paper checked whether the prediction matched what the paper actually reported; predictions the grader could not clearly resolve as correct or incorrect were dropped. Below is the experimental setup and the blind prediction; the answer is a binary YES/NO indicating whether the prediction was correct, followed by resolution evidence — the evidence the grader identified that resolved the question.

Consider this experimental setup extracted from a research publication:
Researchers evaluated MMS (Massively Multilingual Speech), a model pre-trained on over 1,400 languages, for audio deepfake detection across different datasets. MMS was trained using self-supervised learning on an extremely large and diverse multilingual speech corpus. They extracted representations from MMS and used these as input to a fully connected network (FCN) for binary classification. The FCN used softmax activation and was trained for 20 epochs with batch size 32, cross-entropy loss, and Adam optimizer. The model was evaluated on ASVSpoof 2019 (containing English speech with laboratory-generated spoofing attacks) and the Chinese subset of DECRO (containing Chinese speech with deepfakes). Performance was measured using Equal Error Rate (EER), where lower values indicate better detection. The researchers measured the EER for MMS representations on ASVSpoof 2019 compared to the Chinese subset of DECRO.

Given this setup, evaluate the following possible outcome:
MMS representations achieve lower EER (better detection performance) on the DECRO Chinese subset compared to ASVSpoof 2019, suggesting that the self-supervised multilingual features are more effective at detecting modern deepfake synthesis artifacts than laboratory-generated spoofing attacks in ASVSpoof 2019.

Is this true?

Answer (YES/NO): YES